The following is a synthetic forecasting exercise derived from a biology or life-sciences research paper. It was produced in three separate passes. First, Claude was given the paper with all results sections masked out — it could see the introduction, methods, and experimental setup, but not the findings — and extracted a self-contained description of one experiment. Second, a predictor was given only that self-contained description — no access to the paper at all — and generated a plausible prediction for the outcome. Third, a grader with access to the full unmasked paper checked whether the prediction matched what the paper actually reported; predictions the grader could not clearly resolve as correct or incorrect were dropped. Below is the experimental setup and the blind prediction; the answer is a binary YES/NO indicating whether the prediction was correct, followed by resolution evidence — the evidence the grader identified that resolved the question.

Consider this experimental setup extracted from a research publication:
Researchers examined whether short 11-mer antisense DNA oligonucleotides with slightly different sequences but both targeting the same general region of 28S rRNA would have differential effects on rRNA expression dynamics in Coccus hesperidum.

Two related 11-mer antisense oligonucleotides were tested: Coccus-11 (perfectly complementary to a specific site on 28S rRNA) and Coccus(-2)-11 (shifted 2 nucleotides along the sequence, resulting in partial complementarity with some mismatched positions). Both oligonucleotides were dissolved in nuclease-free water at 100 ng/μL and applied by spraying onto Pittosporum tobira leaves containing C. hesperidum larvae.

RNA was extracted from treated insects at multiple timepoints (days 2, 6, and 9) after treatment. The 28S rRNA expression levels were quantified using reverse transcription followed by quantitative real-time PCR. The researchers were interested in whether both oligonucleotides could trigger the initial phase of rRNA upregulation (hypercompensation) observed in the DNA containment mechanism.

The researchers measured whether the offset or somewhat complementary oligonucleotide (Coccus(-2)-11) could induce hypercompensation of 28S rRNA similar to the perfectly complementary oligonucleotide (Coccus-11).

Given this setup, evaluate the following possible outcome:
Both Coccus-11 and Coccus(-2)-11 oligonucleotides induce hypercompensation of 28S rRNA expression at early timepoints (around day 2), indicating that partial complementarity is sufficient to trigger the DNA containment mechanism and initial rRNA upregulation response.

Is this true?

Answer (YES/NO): YES